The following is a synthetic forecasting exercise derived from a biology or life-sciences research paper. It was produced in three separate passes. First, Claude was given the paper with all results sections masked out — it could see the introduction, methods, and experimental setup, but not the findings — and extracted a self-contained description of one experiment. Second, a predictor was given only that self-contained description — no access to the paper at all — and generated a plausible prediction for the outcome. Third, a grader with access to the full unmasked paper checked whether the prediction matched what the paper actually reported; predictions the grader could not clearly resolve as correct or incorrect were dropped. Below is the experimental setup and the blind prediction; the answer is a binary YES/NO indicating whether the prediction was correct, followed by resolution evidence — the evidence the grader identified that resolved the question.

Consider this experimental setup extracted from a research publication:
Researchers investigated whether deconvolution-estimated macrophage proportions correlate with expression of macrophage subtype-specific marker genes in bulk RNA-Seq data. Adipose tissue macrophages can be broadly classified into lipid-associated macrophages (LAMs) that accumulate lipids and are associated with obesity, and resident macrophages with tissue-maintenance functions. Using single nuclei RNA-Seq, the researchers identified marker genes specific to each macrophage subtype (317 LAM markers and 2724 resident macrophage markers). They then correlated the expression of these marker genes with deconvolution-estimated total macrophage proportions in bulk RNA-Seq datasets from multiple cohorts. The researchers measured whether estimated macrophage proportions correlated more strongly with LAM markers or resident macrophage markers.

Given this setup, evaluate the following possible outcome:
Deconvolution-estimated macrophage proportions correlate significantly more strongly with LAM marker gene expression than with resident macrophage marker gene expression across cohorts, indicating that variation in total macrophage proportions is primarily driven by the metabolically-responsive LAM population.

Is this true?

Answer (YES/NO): NO